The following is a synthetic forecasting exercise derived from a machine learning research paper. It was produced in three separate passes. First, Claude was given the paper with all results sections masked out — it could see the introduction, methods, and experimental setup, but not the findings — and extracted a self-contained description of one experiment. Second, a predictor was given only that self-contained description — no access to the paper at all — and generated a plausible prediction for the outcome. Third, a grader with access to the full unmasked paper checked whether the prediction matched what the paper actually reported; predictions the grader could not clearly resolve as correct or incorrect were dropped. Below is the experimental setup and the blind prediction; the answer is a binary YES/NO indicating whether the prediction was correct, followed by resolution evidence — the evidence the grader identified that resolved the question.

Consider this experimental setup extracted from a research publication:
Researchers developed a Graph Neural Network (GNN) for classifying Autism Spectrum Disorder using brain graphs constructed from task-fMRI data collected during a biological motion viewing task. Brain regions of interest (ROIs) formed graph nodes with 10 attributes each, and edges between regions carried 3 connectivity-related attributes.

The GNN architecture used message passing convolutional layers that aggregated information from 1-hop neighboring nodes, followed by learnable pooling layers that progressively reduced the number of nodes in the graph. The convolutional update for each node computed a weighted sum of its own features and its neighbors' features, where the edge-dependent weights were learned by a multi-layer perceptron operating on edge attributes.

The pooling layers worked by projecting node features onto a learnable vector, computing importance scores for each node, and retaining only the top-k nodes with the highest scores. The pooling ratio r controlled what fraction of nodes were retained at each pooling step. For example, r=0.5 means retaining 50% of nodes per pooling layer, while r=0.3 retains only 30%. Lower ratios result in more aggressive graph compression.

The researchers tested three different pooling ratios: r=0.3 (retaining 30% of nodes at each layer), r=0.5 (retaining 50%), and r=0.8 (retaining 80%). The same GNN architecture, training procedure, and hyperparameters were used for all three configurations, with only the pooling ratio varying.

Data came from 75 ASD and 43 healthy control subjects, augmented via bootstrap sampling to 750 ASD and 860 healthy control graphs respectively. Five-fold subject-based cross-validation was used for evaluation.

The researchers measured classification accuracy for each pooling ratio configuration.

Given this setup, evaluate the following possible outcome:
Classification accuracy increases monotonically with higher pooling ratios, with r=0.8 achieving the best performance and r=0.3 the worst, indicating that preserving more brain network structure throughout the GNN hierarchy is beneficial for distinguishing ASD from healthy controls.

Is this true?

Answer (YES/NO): NO